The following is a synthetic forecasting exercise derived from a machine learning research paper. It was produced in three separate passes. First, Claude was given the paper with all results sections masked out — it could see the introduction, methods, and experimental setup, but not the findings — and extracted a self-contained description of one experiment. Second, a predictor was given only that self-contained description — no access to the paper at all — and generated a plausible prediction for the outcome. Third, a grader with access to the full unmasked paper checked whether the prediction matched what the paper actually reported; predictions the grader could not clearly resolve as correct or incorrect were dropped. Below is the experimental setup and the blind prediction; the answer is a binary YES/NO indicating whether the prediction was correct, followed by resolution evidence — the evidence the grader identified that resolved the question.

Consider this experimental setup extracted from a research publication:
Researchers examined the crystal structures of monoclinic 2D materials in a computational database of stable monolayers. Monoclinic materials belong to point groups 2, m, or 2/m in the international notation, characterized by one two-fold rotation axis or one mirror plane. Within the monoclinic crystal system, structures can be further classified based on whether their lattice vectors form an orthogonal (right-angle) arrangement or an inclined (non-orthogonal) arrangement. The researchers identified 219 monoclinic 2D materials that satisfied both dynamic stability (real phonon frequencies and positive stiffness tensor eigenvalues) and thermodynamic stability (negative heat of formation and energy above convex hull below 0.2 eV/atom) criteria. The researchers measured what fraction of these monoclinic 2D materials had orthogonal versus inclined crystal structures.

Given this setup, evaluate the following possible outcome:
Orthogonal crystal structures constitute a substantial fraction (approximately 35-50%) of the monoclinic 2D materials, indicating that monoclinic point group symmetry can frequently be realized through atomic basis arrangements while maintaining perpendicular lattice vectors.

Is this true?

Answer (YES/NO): NO